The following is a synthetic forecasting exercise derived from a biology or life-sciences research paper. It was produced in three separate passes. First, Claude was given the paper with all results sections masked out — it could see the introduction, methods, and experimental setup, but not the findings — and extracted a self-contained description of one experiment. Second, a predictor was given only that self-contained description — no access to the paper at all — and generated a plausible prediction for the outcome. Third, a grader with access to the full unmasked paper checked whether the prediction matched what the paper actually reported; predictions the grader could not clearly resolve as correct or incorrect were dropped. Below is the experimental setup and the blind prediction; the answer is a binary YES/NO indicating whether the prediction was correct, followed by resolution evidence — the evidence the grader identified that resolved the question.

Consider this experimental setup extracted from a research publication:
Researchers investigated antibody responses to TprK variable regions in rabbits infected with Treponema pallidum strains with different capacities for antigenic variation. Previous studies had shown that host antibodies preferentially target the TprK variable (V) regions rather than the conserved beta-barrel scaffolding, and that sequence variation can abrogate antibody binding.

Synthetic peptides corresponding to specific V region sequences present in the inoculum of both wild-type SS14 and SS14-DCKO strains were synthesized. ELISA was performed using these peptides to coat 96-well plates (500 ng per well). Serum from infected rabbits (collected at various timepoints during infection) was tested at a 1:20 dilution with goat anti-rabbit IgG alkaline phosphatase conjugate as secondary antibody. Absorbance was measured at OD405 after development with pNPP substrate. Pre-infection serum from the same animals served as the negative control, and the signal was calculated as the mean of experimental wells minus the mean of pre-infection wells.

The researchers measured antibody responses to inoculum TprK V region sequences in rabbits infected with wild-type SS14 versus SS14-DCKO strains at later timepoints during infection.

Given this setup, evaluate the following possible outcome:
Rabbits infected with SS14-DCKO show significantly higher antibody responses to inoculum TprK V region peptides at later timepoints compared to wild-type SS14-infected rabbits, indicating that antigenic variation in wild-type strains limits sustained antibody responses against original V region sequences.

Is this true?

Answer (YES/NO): NO